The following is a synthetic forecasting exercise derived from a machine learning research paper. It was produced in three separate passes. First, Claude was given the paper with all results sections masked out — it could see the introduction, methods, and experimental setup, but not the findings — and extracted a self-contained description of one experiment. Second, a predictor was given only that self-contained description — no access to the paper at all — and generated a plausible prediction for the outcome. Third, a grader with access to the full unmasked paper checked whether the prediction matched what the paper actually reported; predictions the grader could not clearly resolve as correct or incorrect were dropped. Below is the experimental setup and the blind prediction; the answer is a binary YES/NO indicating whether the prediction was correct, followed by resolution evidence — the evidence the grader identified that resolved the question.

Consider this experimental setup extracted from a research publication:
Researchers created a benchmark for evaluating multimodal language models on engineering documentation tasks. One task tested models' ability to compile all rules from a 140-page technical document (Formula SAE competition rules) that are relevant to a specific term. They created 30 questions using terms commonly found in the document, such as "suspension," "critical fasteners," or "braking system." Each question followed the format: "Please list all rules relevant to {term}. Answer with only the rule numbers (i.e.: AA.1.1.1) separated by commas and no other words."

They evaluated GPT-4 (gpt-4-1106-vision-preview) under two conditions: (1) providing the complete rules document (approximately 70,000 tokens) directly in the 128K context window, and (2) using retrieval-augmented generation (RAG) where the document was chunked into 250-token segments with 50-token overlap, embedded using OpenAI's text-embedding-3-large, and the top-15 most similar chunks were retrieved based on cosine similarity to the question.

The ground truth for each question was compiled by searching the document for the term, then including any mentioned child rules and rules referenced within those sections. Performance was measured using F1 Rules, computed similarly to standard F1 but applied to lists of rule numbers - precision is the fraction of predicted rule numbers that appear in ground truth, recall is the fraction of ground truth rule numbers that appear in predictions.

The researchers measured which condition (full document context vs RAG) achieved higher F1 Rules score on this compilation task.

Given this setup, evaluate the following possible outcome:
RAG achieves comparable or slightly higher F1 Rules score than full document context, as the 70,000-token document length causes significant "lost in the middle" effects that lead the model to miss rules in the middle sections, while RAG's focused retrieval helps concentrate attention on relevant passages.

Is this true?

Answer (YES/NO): NO